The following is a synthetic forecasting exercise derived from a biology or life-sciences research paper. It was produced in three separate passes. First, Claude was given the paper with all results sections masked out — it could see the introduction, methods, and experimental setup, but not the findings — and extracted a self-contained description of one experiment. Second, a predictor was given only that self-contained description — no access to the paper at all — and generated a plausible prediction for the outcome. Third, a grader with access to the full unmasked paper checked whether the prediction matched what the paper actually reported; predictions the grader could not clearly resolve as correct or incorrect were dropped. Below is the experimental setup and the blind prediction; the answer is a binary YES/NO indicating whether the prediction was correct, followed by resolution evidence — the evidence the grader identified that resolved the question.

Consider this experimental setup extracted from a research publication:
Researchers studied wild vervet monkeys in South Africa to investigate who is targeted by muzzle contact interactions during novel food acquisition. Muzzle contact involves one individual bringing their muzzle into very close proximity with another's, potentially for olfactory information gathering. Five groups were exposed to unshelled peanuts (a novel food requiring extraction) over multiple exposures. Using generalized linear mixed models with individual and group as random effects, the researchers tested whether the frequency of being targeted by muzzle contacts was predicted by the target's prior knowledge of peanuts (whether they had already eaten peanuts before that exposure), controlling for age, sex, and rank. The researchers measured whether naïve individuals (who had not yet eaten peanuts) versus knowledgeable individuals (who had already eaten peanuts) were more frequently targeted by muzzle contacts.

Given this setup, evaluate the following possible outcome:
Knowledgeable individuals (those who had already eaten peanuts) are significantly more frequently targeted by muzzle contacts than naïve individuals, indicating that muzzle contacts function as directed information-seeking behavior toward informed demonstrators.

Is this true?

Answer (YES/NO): YES